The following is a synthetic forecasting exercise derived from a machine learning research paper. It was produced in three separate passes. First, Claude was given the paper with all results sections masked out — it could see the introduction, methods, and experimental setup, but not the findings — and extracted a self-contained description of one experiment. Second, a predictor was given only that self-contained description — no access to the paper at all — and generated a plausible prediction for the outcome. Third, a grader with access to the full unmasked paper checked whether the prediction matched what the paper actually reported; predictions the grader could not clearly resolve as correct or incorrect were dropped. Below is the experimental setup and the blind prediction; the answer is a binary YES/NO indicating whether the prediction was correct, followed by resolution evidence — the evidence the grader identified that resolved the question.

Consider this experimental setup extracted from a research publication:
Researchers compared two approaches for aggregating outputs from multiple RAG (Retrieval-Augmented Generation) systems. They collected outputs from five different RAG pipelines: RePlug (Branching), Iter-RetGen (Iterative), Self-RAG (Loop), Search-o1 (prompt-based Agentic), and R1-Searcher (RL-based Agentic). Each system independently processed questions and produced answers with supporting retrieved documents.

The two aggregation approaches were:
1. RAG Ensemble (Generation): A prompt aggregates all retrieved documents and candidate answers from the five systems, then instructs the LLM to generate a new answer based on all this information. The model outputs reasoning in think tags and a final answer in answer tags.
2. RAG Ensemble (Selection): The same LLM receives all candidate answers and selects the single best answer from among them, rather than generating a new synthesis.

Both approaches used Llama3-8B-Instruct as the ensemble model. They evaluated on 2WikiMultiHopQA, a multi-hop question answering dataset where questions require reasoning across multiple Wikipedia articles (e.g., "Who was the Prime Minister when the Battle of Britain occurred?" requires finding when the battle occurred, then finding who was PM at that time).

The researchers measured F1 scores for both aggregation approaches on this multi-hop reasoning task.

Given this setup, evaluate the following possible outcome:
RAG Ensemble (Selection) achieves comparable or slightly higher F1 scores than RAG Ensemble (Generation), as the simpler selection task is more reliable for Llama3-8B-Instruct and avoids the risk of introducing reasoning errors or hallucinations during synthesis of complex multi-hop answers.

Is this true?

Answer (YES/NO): NO